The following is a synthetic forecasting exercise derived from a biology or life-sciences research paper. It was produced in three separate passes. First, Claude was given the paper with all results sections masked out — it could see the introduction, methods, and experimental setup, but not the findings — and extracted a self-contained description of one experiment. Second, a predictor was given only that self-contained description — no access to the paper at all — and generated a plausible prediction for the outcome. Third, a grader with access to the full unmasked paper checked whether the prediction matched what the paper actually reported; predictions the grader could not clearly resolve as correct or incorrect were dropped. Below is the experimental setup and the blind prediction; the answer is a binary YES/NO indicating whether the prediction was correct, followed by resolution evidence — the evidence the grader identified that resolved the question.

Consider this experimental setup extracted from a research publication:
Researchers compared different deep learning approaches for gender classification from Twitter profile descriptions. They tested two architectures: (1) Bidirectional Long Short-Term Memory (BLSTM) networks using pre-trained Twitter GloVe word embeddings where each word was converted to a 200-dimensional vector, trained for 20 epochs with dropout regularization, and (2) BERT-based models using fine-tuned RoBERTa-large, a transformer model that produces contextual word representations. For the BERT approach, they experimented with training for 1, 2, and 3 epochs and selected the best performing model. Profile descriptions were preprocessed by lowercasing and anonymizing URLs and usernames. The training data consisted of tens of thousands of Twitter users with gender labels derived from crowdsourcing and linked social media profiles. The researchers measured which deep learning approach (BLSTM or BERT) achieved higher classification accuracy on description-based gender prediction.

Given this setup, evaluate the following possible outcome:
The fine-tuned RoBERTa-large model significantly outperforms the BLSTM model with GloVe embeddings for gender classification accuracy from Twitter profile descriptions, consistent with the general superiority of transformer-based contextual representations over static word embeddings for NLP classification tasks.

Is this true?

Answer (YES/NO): YES